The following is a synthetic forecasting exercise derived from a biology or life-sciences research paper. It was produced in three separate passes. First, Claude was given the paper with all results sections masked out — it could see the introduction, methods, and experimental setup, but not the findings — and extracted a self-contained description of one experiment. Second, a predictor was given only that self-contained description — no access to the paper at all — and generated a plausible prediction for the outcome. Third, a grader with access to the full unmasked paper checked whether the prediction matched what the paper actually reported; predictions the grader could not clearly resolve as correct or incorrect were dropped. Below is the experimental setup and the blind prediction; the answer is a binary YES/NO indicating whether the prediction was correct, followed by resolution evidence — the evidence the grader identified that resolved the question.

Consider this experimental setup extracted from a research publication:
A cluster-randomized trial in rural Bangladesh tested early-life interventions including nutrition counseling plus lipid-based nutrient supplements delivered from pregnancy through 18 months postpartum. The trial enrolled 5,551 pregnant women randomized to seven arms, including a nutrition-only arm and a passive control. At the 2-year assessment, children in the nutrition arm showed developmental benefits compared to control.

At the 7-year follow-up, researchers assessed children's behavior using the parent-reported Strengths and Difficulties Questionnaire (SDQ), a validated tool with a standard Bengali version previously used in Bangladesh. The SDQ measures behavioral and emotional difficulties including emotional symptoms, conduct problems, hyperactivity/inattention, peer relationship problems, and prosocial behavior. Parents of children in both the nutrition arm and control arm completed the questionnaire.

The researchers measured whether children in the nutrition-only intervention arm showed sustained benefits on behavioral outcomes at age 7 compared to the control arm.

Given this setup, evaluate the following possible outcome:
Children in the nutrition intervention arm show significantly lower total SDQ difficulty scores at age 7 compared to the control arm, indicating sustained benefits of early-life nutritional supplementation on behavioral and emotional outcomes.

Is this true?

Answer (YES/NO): NO